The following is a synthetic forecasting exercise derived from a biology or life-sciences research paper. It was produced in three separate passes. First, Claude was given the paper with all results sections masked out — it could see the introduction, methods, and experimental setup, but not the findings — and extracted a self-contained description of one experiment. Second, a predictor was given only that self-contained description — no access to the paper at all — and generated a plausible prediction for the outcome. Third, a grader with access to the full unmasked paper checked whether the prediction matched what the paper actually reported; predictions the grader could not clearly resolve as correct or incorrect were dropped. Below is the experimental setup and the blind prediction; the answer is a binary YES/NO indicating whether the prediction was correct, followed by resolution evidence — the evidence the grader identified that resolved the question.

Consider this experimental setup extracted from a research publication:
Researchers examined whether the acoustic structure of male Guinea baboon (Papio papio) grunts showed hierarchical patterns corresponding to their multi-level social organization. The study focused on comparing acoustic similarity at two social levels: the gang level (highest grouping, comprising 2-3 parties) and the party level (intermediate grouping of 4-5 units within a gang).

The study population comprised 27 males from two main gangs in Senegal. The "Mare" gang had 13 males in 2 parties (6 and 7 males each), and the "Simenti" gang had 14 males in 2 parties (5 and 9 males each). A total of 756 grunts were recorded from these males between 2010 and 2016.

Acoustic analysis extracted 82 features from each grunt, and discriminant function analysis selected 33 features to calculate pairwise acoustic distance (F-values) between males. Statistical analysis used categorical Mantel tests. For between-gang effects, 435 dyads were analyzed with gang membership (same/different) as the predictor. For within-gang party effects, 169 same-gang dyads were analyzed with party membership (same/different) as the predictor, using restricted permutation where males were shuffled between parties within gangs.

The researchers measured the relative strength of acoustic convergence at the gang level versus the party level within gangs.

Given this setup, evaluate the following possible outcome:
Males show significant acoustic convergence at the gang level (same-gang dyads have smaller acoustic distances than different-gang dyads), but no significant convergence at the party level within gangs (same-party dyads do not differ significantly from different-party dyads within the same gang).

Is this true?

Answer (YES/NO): YES